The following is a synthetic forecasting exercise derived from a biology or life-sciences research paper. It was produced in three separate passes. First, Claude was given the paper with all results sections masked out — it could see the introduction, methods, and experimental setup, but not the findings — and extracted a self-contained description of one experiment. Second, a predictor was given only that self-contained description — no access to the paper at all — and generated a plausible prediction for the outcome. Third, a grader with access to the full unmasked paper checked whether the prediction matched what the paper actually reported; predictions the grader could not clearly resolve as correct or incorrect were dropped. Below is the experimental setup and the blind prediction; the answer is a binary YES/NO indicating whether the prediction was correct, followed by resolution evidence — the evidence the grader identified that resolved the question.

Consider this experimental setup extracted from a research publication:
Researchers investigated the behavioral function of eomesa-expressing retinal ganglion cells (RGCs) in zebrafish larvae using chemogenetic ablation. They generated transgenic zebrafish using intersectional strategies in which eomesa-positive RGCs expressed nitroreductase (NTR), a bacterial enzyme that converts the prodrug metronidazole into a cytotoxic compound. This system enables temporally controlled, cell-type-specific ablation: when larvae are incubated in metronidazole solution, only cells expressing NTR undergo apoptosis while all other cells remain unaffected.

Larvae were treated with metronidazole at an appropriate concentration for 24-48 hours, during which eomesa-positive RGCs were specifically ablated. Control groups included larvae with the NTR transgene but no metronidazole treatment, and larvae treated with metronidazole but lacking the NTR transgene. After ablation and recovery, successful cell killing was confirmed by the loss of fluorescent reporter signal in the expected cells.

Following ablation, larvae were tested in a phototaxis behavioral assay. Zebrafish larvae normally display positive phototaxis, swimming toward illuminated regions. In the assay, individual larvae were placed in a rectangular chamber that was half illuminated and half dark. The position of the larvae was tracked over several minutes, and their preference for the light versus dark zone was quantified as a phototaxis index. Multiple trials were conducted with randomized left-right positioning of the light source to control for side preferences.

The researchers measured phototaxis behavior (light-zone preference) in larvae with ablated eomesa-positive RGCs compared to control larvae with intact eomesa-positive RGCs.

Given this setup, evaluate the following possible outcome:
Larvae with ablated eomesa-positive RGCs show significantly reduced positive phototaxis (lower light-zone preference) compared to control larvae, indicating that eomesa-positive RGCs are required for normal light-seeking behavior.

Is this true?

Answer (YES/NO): YES